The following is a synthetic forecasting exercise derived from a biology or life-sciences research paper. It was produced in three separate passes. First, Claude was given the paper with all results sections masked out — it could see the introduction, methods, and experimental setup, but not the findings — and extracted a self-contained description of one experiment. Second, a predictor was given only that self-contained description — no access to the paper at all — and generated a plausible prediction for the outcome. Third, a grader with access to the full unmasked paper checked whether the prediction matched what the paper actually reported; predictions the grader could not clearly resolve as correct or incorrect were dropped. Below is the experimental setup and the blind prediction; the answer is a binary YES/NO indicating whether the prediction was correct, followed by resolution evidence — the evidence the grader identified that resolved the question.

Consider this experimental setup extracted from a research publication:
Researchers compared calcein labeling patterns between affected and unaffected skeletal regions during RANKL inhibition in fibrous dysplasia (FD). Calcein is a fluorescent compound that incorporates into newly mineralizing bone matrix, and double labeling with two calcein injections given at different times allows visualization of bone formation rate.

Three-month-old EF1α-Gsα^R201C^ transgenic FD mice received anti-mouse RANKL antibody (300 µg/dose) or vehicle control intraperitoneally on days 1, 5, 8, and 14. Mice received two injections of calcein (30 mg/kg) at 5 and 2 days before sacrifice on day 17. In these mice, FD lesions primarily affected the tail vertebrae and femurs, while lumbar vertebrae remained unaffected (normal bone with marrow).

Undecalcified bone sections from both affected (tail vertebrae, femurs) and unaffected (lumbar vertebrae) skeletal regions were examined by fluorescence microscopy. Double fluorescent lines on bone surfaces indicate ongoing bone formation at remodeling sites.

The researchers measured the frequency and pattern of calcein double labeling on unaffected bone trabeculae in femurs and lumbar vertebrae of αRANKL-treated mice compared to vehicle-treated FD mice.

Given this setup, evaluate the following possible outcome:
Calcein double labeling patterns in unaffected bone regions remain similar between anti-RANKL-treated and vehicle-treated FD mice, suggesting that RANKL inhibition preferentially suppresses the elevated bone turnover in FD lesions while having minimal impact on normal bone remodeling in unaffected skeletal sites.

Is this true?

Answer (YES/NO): NO